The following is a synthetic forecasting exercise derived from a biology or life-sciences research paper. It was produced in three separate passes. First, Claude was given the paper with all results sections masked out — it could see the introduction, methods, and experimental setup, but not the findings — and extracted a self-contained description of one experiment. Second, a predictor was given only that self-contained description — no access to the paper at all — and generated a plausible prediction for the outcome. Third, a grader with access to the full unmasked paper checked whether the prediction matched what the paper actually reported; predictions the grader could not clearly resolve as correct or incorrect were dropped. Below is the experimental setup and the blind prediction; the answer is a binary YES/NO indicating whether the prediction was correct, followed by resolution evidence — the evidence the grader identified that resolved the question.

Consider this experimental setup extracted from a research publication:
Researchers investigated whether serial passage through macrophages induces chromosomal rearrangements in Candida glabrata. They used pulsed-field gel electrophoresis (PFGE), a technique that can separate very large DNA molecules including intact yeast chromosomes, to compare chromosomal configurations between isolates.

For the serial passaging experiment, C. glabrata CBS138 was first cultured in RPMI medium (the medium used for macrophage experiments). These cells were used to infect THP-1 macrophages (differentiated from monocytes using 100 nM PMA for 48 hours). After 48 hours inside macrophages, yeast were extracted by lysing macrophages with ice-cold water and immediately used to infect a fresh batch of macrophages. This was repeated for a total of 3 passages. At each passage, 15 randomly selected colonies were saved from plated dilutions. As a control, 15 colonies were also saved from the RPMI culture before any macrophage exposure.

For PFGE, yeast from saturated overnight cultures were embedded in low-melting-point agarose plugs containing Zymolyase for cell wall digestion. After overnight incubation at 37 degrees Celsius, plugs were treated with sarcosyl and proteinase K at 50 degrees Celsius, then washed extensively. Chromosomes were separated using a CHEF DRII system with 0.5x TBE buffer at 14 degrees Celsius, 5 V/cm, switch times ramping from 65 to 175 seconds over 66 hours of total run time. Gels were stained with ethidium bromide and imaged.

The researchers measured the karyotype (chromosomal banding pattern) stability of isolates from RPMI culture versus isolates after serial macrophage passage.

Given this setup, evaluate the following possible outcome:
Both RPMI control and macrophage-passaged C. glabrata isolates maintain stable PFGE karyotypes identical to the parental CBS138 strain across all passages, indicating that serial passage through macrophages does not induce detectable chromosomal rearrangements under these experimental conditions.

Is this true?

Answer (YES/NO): NO